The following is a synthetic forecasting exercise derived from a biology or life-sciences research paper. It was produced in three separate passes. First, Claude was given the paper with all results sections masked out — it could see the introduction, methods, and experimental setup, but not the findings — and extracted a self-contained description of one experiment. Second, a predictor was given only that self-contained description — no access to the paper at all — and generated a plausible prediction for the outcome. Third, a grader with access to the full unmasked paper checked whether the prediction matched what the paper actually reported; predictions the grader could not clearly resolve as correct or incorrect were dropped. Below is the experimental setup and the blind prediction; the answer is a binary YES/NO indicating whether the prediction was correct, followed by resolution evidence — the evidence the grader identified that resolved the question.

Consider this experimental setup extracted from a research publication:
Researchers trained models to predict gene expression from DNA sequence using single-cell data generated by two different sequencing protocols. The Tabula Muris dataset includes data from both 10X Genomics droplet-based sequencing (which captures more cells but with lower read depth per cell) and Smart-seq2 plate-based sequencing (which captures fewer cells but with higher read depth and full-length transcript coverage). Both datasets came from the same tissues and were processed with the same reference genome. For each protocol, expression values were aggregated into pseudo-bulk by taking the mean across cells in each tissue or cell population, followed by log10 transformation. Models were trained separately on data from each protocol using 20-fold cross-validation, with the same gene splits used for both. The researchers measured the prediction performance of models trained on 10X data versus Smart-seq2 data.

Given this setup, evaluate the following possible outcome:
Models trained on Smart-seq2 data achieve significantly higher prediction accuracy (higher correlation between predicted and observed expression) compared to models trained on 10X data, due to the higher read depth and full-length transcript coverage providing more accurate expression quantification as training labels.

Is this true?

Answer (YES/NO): NO